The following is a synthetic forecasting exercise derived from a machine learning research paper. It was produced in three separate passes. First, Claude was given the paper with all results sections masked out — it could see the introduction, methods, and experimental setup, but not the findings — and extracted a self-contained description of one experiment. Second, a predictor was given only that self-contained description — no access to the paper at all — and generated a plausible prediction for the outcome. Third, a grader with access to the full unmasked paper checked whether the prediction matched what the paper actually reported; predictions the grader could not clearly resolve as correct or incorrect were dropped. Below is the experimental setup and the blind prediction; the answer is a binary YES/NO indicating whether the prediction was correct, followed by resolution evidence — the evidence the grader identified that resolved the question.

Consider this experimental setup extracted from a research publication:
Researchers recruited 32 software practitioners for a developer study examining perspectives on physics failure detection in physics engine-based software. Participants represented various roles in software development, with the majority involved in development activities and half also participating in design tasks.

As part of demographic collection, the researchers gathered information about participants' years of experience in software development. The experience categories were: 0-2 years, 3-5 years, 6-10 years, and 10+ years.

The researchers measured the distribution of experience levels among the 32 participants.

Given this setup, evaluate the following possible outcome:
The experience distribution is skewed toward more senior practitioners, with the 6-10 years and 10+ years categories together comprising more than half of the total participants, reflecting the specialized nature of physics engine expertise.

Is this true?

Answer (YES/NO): NO